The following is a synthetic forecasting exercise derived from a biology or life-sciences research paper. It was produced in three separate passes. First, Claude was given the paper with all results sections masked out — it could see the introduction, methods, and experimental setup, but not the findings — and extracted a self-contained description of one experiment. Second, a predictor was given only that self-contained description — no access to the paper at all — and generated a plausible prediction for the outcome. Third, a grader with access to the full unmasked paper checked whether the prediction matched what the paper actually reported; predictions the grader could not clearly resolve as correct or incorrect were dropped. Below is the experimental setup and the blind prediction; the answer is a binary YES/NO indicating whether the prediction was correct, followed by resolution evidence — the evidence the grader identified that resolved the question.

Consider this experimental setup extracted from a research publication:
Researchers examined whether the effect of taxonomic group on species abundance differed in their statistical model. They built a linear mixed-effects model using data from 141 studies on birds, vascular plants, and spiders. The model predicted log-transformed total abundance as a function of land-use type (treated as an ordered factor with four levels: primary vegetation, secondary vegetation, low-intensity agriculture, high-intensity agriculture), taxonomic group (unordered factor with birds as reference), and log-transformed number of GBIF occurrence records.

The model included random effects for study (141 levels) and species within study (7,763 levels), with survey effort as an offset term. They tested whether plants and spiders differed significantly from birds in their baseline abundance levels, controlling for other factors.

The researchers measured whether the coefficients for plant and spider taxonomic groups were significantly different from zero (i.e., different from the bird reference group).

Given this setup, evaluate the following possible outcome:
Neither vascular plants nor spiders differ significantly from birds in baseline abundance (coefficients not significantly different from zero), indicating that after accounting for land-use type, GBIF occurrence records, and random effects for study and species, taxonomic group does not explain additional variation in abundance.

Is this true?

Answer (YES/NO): NO